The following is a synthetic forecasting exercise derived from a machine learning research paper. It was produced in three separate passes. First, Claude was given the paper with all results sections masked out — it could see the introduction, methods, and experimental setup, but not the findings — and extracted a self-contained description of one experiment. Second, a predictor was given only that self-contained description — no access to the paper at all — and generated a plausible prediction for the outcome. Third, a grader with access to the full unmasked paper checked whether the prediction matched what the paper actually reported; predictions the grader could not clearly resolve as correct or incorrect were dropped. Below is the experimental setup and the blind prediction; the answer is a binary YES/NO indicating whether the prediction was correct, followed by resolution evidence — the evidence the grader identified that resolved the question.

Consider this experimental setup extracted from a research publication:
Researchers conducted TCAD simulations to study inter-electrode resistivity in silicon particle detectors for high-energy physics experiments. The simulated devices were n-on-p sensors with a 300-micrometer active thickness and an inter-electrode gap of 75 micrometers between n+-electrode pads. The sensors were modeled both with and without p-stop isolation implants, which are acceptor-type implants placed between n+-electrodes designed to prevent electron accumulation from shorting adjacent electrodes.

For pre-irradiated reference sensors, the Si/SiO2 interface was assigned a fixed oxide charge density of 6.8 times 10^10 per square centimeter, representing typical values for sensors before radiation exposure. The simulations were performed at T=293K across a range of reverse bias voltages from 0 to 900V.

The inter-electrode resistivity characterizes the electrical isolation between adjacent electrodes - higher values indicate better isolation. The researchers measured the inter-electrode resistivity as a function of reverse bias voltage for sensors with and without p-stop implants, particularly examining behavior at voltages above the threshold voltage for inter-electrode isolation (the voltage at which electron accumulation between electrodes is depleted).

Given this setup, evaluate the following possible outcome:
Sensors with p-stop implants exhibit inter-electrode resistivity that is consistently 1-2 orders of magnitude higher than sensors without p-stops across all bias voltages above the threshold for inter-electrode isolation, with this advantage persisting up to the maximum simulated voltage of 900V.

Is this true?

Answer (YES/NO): NO